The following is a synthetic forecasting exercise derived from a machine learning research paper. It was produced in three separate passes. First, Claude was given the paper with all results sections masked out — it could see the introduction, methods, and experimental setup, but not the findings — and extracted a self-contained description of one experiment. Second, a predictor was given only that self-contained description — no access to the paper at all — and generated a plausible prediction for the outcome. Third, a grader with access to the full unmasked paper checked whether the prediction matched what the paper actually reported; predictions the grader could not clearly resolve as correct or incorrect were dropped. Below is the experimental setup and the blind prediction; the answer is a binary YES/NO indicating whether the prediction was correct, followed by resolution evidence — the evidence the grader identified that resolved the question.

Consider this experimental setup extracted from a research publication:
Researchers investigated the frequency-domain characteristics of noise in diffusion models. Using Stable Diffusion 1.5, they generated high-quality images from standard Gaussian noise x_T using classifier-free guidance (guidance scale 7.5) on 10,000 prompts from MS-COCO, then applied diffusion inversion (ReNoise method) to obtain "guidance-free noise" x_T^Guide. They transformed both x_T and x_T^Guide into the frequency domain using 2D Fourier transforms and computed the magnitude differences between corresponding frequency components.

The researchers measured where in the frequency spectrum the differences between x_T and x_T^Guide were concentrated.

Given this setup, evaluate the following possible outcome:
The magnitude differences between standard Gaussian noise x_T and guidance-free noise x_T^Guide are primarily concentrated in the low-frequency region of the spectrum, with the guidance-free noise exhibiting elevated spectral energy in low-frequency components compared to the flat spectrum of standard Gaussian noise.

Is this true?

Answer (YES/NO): YES